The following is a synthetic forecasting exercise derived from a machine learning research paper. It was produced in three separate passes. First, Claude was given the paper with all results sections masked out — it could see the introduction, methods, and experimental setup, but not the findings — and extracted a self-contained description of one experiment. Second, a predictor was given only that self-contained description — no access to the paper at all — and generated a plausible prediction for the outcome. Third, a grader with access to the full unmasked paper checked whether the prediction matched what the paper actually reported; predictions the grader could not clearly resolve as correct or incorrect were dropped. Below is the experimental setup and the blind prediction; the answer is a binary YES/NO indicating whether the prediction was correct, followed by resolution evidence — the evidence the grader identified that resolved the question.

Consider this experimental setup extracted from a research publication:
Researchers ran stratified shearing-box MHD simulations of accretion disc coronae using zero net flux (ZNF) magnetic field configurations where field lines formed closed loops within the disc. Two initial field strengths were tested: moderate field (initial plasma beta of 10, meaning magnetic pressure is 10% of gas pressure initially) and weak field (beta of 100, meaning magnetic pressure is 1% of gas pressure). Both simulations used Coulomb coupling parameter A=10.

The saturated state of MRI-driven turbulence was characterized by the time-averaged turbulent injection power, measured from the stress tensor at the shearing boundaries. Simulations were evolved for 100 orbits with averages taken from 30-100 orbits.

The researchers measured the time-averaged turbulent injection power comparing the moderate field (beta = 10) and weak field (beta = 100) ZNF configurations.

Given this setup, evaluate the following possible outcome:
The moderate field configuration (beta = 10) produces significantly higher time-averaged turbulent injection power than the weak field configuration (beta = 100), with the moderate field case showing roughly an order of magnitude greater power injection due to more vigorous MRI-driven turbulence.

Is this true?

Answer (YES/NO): NO